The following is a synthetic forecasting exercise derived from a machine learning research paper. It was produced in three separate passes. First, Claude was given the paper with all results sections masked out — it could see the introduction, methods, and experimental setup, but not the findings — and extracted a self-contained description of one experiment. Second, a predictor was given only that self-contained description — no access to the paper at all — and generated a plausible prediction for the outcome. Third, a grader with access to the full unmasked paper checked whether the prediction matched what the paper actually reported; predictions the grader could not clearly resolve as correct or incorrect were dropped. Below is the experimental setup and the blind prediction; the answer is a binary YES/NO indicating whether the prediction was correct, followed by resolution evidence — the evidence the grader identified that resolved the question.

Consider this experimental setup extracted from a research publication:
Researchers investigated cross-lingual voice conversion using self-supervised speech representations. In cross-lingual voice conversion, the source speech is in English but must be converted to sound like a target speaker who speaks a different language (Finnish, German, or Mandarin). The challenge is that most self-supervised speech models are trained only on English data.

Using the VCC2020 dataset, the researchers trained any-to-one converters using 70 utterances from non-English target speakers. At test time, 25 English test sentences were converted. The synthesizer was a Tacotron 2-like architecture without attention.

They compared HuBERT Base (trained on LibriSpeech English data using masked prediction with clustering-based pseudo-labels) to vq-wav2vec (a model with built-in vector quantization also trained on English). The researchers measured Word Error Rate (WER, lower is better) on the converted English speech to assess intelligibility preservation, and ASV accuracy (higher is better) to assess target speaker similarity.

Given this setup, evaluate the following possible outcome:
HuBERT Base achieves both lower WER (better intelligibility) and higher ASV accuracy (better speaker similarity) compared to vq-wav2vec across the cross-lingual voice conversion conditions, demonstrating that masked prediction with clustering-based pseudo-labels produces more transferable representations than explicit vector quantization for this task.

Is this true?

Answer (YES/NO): NO